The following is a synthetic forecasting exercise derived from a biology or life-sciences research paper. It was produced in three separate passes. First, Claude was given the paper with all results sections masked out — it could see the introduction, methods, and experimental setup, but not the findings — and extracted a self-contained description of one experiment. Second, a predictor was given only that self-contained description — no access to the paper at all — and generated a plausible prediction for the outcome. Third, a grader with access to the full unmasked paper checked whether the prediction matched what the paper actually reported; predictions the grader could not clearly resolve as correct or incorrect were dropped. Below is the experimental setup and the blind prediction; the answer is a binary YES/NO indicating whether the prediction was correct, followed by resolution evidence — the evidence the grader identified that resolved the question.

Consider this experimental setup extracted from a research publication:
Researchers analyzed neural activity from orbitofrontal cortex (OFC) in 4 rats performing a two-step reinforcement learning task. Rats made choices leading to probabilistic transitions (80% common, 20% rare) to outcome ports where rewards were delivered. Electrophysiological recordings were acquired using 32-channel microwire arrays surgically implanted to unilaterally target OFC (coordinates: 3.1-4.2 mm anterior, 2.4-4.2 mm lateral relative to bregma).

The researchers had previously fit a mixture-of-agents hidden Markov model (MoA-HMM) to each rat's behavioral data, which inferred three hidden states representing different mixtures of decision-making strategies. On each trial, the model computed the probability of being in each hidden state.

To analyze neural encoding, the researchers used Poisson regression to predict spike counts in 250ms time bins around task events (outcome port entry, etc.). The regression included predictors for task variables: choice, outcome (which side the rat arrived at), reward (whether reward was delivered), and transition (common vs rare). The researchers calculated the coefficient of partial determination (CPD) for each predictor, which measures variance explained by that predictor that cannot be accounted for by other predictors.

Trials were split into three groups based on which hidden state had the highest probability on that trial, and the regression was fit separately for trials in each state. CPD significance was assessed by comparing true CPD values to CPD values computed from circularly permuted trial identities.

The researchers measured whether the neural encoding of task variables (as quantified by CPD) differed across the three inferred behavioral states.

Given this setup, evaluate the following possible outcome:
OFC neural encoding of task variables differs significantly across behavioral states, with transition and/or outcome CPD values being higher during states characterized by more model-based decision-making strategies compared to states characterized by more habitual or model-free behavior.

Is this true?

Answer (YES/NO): NO